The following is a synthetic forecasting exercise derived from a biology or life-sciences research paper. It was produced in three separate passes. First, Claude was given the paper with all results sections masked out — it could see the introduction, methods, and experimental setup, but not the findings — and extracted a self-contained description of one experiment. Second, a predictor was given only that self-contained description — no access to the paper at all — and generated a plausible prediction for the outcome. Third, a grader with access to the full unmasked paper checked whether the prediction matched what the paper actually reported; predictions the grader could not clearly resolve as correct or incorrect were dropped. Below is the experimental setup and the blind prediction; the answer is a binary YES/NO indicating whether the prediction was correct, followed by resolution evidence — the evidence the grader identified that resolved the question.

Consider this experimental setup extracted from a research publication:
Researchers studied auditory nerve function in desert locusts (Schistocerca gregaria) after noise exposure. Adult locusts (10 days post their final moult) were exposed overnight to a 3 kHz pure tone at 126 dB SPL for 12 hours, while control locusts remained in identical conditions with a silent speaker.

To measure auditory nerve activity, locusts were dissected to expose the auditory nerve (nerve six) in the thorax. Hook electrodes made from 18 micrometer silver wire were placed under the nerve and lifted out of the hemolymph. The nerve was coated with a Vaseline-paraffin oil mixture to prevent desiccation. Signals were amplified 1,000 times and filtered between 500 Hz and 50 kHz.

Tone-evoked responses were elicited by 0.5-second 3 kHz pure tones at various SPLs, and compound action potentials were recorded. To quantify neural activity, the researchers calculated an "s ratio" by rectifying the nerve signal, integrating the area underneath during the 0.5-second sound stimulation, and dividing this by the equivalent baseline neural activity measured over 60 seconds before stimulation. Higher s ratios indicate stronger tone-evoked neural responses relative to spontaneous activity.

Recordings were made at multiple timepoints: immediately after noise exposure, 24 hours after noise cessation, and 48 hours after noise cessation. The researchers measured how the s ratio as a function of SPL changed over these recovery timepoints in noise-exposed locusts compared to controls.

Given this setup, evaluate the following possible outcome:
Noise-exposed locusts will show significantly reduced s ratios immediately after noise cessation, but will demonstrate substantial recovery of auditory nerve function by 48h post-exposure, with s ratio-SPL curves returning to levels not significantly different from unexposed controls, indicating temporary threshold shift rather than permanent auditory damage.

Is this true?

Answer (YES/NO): NO